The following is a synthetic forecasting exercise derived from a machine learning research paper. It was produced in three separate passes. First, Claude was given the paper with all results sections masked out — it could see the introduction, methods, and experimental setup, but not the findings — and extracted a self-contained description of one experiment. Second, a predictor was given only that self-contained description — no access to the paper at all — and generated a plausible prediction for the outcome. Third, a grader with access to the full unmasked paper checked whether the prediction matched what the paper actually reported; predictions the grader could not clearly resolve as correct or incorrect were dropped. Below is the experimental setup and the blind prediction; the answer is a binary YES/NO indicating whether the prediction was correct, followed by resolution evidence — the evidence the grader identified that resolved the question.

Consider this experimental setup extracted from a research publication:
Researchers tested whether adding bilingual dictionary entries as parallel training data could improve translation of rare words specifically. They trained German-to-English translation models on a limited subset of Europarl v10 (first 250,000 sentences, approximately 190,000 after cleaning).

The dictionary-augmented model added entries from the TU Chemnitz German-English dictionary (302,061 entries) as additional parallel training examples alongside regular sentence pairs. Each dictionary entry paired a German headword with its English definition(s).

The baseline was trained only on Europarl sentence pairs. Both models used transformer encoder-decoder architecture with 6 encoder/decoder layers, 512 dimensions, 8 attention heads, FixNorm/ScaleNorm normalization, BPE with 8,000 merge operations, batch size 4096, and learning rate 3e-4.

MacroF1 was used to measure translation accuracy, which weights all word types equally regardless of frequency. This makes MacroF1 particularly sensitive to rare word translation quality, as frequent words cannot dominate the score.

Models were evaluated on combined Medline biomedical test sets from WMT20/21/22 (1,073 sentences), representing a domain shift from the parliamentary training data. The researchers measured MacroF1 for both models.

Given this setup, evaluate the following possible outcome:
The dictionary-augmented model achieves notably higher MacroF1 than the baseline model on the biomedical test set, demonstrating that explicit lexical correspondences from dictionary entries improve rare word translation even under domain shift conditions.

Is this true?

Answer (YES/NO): NO